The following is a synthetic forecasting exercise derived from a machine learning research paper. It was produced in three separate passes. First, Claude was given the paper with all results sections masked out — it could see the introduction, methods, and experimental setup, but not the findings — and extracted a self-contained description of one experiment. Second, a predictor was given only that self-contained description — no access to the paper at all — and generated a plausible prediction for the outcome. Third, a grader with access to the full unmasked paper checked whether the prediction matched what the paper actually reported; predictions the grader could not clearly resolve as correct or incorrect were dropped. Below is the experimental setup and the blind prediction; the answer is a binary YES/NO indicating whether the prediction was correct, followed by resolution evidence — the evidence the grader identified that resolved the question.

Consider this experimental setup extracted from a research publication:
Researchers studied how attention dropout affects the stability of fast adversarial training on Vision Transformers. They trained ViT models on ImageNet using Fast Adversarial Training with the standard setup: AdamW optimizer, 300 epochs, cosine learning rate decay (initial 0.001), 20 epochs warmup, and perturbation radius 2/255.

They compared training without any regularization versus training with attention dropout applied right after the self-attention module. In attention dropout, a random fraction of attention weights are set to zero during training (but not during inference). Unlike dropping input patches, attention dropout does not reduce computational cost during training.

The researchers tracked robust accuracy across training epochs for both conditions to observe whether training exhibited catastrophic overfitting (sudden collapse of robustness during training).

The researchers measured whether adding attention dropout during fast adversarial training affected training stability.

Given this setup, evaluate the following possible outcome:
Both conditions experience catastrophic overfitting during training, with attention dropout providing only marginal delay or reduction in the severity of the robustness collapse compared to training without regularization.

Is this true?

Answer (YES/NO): NO